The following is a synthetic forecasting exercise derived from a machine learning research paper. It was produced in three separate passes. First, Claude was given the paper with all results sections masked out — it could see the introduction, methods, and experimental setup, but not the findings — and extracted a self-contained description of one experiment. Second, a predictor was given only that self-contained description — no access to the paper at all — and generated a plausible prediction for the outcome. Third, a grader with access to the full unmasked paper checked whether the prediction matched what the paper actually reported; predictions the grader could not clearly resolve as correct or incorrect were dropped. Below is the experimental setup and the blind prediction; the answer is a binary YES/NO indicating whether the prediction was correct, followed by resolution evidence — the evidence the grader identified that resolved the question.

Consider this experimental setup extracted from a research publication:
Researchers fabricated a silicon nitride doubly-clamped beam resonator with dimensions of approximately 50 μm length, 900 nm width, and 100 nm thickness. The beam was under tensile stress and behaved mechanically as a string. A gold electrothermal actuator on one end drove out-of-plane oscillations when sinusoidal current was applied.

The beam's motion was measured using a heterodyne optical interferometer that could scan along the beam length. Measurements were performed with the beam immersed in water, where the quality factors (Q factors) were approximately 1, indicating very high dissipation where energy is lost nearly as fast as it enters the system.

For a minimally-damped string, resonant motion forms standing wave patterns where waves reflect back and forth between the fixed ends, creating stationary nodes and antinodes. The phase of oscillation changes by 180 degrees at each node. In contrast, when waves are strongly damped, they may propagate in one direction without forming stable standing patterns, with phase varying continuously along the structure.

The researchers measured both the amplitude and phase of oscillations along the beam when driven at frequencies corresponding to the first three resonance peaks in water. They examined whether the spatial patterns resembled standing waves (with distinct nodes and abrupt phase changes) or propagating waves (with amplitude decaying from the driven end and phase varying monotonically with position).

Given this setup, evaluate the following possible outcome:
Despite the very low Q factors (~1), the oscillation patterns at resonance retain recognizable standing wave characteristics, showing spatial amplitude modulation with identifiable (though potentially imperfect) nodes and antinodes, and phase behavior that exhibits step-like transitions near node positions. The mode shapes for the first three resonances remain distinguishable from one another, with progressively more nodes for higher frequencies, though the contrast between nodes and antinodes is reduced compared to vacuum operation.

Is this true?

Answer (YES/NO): NO